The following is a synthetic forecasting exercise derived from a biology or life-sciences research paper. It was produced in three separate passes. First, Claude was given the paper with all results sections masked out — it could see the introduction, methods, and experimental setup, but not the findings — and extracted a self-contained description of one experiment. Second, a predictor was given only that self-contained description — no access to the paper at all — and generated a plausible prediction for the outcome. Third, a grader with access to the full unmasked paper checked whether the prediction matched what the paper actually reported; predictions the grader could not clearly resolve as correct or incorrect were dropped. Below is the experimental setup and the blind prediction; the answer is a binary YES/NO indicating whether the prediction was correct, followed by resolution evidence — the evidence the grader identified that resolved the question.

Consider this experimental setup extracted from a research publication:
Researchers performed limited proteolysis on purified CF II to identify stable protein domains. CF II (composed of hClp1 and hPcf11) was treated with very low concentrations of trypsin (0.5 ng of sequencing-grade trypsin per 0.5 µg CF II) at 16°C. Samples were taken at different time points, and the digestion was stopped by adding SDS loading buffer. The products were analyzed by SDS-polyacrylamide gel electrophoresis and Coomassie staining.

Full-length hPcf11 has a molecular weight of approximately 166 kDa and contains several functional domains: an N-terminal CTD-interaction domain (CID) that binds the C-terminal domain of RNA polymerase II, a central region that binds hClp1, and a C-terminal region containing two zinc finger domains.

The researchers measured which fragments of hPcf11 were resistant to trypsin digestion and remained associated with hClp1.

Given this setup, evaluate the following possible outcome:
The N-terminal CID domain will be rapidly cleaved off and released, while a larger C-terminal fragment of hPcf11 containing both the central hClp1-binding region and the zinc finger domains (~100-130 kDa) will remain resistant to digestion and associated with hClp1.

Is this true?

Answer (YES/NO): NO